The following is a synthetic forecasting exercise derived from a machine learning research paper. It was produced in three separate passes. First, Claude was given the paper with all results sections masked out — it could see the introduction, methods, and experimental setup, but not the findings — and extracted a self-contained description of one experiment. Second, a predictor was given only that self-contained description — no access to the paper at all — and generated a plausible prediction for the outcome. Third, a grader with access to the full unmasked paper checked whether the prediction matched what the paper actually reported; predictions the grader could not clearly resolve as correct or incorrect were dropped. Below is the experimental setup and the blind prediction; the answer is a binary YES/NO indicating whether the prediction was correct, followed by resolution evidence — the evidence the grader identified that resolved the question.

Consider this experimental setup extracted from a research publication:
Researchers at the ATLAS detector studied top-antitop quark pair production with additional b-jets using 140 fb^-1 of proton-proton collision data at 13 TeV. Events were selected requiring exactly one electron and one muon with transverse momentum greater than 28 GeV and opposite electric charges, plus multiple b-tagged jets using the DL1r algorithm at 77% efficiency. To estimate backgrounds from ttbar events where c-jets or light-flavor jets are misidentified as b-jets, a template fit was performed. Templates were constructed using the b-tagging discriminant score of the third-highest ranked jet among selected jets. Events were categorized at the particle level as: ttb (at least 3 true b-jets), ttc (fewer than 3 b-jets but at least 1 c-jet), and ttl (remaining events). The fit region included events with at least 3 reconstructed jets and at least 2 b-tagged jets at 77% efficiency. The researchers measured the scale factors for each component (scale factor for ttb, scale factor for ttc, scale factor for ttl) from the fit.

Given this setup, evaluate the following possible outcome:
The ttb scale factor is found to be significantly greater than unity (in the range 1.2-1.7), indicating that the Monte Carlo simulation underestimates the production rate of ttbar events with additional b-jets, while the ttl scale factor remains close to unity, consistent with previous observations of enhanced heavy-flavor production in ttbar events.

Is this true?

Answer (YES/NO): YES